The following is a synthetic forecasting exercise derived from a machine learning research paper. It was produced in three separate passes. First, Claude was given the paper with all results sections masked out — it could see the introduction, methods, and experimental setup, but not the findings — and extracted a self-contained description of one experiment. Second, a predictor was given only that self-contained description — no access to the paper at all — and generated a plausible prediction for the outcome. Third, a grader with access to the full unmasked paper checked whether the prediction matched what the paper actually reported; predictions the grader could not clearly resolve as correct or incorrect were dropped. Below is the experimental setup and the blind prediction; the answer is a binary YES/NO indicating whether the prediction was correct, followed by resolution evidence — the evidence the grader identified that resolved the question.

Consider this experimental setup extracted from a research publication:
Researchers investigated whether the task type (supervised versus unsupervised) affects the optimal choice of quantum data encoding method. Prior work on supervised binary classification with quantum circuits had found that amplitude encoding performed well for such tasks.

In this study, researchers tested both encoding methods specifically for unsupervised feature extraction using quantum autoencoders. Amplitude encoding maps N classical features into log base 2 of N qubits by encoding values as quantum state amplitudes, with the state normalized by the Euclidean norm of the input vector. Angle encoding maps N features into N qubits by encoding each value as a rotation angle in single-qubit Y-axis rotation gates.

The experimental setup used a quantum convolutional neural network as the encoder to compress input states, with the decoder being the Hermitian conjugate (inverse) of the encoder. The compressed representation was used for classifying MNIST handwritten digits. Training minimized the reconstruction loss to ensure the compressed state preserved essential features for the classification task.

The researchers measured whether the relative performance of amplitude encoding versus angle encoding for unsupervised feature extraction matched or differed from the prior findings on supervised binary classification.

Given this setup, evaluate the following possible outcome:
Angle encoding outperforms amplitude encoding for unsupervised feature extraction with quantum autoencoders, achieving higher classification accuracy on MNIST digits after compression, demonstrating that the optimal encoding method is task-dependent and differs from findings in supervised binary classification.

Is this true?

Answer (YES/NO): YES